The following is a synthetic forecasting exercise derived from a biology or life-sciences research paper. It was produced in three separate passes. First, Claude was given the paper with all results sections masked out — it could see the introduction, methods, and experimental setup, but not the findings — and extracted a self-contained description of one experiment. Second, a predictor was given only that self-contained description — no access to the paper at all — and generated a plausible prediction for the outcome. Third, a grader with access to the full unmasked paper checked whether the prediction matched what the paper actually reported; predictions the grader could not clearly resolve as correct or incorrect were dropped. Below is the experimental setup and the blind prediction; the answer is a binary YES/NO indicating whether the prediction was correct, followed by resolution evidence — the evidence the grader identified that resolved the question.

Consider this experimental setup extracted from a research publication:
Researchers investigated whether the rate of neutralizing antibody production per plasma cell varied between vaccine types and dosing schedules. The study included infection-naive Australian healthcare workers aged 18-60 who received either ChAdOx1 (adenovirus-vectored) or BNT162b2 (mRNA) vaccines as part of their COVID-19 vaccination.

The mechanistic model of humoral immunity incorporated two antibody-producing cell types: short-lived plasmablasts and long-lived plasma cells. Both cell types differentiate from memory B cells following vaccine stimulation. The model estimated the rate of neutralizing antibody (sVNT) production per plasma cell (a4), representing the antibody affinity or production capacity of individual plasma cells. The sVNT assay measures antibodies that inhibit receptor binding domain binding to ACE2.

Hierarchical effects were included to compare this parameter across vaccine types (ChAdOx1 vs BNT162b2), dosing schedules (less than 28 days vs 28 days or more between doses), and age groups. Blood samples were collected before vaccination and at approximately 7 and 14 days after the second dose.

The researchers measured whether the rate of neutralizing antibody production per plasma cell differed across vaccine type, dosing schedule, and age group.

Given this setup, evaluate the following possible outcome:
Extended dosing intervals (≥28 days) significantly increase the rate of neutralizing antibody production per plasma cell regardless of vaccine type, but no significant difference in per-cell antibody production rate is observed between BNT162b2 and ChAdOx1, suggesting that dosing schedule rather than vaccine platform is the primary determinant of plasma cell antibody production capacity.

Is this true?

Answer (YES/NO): NO